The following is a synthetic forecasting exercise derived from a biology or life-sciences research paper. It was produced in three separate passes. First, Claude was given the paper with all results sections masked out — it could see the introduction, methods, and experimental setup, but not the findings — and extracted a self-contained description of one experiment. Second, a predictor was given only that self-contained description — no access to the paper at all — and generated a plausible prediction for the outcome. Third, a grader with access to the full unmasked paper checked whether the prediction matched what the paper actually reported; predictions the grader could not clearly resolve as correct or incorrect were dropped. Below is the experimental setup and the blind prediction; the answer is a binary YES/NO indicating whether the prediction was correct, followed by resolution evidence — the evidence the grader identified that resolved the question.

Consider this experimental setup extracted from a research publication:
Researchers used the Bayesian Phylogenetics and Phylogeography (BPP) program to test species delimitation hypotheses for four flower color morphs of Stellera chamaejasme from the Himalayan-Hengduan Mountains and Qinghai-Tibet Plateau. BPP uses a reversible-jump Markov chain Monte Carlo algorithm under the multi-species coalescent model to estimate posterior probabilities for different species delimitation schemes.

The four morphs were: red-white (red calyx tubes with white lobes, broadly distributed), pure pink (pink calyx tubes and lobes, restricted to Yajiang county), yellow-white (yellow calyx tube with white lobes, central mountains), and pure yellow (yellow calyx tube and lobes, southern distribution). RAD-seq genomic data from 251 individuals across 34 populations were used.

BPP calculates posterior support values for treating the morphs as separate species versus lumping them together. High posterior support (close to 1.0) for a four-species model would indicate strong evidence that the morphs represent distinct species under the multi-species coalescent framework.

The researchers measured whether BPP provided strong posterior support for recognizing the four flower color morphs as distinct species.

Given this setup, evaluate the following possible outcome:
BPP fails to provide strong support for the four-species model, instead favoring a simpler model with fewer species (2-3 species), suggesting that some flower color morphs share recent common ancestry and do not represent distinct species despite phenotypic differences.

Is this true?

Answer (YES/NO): YES